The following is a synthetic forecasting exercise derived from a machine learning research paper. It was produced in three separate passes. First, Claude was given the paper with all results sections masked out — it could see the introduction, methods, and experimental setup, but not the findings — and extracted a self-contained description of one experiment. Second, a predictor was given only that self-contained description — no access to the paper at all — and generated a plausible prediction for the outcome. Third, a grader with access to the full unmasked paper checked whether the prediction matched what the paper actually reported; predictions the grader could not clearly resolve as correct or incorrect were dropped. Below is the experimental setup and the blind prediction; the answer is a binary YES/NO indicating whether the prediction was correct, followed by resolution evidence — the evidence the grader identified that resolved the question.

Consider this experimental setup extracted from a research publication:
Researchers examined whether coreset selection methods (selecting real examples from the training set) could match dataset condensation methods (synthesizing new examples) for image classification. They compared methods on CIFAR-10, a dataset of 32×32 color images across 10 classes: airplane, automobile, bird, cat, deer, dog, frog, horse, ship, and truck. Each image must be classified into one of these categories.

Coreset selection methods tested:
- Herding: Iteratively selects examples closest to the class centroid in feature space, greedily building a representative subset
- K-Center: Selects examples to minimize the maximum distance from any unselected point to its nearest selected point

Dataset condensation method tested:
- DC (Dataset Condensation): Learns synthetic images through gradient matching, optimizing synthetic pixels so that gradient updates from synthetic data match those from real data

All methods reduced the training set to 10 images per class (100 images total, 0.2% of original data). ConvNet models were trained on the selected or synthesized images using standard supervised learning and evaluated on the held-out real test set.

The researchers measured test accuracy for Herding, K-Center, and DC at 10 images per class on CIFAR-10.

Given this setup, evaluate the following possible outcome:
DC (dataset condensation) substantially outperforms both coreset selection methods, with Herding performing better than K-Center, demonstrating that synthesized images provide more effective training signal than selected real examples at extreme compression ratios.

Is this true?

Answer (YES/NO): YES